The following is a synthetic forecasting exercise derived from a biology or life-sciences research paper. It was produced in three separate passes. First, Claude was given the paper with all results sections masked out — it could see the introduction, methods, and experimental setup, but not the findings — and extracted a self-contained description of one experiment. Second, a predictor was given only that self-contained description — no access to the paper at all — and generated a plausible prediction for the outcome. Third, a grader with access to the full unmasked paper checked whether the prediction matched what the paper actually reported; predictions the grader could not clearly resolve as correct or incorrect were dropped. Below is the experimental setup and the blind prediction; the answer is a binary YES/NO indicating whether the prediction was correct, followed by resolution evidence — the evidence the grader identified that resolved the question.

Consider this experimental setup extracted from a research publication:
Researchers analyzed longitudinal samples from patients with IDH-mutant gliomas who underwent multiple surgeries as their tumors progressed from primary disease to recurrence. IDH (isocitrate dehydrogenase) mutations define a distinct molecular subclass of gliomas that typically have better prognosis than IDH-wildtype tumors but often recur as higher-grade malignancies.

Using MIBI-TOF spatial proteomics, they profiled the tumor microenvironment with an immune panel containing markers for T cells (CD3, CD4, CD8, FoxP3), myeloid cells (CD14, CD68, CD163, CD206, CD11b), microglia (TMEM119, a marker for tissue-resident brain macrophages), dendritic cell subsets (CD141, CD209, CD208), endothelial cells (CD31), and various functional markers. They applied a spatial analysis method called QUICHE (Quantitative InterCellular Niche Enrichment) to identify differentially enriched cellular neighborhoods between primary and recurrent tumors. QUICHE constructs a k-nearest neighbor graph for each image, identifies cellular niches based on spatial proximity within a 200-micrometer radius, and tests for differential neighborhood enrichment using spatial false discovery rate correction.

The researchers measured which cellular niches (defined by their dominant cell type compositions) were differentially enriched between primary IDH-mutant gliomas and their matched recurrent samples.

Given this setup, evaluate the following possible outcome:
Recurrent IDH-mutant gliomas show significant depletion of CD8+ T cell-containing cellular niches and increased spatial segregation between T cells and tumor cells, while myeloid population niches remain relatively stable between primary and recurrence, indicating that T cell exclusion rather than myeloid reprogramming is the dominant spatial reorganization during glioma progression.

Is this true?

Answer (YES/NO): NO